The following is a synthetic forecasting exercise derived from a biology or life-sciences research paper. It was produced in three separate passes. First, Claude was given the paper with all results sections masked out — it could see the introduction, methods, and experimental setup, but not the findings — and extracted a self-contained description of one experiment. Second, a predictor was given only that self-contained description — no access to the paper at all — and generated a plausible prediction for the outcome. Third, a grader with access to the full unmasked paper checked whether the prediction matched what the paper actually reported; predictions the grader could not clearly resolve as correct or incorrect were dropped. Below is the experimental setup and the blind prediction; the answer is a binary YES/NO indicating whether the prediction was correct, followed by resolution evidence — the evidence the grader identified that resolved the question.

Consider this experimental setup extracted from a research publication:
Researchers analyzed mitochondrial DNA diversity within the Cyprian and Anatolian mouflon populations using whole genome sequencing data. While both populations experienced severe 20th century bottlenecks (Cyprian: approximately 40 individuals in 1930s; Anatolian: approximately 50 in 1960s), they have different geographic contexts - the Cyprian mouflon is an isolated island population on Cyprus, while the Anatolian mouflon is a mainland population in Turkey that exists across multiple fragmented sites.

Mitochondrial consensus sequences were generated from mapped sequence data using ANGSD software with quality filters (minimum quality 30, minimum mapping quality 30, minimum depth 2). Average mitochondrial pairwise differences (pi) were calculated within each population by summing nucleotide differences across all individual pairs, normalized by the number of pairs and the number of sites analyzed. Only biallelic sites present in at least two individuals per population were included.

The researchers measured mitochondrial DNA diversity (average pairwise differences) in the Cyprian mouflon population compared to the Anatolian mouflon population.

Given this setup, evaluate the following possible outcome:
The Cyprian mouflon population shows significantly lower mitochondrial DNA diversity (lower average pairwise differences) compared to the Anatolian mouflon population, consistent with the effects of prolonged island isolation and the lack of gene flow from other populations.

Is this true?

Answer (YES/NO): YES